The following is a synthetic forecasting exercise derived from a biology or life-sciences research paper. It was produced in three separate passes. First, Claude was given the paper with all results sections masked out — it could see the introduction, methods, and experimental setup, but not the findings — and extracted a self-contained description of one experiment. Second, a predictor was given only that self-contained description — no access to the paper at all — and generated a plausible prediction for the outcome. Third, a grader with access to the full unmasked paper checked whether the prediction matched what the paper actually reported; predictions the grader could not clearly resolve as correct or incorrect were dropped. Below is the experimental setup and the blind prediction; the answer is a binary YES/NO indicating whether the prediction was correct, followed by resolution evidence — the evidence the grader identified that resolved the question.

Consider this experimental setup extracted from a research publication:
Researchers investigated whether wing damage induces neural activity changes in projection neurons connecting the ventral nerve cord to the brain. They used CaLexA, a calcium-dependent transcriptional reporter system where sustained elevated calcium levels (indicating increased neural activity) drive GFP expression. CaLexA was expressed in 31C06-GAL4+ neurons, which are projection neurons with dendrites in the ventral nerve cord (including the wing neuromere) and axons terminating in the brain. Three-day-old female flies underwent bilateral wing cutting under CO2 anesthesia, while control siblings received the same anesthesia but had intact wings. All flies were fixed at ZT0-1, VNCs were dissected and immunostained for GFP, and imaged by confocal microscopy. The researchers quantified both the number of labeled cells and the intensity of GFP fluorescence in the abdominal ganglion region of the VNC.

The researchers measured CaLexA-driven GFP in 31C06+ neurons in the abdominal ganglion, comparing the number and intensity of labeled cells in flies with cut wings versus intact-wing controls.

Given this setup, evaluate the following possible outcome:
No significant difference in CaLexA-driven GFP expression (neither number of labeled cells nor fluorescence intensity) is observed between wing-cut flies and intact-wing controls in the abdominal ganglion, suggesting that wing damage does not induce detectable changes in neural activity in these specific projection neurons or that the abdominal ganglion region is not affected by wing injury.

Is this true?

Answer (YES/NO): NO